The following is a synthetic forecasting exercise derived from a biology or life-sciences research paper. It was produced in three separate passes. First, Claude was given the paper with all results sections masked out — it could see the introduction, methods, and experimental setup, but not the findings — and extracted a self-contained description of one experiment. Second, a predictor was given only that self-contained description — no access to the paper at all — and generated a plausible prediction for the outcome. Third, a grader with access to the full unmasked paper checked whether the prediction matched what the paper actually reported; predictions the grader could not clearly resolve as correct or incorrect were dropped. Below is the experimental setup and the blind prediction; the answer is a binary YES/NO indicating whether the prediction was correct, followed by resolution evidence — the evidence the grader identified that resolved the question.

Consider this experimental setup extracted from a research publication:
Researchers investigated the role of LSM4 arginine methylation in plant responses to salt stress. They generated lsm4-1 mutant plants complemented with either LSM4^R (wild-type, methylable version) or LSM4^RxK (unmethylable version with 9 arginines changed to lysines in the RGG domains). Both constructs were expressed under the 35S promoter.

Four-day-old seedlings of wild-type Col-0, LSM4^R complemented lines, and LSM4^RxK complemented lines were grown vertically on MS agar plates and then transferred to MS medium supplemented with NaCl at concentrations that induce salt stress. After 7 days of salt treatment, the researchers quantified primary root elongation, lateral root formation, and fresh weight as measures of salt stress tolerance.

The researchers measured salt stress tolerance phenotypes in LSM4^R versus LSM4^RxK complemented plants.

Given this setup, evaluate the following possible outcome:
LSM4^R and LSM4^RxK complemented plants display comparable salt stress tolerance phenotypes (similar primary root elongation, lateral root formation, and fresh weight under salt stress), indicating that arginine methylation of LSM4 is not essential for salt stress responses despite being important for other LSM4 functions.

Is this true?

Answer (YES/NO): NO